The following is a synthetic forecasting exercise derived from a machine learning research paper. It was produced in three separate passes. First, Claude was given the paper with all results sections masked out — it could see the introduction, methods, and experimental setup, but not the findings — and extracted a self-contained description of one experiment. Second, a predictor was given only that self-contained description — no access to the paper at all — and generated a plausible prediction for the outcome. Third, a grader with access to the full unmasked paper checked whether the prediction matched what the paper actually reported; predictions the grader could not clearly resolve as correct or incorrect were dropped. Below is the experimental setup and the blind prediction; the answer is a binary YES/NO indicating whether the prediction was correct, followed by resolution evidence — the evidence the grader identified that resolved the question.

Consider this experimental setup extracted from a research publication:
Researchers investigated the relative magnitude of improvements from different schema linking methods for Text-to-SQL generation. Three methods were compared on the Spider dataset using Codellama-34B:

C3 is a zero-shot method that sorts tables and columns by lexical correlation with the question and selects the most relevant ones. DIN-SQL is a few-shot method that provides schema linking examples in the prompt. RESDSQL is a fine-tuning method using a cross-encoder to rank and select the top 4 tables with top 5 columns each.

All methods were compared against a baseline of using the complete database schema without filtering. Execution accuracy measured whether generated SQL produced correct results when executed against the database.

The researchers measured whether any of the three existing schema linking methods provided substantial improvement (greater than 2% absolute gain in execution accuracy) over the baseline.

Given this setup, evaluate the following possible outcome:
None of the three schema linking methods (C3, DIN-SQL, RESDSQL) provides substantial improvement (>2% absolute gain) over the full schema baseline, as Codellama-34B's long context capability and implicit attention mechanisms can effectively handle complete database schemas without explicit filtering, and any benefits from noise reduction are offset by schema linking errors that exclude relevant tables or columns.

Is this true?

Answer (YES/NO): YES